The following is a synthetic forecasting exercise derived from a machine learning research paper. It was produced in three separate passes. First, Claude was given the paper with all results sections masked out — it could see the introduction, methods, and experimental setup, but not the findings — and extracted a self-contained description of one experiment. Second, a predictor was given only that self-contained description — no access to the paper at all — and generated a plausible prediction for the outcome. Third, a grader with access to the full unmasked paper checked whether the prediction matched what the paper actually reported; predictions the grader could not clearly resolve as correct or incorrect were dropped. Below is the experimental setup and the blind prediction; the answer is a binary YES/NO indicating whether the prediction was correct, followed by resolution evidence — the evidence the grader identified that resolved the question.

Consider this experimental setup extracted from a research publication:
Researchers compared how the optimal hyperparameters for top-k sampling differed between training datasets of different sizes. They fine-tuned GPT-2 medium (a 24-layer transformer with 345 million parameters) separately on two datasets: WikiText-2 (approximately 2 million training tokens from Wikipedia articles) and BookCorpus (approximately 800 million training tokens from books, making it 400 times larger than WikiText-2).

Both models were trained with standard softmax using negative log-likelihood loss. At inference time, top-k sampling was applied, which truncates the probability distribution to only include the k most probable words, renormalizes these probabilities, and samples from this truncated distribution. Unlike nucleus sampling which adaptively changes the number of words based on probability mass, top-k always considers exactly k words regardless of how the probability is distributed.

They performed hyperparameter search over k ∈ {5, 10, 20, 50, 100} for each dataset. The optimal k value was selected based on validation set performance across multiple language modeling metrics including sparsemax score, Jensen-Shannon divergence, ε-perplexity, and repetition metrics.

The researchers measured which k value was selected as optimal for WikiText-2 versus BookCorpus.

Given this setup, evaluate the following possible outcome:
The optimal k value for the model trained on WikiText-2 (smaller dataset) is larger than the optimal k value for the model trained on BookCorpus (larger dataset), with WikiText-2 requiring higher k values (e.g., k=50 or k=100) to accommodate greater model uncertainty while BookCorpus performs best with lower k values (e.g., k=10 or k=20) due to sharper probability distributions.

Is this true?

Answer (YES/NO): YES